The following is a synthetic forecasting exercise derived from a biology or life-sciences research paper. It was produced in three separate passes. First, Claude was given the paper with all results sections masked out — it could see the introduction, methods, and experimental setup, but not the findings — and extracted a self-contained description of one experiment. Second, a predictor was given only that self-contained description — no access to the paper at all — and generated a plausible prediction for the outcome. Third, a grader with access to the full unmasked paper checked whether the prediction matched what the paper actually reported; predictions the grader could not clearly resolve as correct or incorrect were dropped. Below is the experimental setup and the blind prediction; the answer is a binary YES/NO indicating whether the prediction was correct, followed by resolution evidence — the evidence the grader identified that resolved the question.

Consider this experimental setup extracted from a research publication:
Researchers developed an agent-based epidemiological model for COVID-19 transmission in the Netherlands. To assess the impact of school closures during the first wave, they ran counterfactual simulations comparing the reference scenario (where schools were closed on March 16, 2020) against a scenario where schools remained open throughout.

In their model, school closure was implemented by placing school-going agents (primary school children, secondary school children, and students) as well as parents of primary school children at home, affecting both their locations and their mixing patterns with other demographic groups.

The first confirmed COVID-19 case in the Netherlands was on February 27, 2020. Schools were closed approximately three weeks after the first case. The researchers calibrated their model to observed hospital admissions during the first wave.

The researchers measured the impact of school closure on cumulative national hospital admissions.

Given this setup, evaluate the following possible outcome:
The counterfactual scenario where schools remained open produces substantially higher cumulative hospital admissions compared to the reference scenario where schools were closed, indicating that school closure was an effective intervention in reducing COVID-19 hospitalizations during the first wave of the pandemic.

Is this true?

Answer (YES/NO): NO